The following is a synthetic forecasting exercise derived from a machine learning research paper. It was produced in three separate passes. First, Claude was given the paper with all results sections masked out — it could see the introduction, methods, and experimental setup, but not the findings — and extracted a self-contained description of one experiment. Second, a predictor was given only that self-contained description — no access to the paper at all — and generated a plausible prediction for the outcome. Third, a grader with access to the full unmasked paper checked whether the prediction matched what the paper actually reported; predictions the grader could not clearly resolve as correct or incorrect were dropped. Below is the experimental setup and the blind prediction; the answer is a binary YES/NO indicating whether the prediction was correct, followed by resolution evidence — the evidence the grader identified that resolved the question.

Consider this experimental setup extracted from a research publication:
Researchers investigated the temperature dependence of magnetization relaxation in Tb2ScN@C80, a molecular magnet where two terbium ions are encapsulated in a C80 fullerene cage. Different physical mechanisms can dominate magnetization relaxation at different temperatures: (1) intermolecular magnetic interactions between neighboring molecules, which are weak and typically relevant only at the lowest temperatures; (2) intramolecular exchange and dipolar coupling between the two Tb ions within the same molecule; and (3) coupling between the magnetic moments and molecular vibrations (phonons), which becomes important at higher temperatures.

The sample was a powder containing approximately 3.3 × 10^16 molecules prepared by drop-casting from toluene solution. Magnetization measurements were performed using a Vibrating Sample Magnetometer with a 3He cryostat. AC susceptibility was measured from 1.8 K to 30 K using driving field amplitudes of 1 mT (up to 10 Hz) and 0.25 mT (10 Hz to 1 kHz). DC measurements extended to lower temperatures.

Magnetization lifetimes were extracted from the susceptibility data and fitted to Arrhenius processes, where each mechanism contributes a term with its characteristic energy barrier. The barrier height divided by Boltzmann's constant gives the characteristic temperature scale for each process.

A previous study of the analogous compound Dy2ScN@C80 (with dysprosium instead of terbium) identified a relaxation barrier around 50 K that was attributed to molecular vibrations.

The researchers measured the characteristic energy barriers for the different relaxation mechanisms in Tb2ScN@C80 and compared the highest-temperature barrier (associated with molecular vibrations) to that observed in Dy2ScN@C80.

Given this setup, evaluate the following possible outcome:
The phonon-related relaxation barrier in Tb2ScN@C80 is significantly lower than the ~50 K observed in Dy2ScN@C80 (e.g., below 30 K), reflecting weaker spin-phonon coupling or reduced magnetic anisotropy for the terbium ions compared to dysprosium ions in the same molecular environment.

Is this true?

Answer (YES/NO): NO